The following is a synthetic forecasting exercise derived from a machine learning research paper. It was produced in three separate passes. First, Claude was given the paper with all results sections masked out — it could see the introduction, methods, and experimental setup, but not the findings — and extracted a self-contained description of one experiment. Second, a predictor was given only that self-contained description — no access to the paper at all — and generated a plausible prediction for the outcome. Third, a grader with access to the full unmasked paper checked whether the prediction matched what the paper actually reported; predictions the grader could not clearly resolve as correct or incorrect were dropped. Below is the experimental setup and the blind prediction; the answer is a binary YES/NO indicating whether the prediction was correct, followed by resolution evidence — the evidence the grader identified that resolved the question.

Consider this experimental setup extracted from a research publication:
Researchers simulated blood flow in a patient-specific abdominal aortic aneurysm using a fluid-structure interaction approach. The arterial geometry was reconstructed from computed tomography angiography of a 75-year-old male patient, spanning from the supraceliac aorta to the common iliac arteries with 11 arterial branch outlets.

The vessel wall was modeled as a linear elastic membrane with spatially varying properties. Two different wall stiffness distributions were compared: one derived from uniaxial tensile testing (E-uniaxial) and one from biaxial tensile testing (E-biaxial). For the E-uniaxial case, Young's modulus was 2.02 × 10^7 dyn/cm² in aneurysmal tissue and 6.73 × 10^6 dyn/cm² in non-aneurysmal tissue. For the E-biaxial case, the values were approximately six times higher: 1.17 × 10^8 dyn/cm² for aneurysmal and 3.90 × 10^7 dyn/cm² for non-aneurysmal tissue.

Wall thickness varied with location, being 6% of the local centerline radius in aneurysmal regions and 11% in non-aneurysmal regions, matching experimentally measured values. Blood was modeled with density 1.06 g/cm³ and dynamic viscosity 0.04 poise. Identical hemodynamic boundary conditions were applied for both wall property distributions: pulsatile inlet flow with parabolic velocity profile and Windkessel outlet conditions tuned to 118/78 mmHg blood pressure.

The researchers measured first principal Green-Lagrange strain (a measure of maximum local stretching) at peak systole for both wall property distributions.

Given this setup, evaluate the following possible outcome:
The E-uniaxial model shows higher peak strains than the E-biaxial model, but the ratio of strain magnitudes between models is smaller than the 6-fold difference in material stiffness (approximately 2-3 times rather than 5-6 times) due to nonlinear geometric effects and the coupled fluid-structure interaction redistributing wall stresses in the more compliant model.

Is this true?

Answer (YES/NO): YES